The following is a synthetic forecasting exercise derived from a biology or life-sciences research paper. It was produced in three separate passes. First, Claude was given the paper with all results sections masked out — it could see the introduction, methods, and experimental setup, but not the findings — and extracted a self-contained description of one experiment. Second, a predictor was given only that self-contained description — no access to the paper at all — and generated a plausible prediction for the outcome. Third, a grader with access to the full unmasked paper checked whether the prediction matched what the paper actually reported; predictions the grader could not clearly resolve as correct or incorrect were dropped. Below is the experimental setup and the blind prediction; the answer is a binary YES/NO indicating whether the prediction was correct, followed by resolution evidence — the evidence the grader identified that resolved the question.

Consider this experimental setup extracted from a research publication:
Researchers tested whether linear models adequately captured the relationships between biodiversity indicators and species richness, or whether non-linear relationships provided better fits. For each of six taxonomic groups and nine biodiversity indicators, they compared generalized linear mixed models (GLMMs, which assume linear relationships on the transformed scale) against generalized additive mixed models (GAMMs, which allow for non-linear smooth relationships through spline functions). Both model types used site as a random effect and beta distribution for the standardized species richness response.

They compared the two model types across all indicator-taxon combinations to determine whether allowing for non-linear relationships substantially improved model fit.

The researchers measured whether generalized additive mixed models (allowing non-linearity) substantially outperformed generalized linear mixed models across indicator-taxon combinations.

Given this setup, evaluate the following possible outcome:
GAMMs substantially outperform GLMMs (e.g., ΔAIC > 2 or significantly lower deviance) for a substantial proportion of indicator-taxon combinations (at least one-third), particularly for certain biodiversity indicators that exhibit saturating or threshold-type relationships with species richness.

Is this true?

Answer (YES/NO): NO